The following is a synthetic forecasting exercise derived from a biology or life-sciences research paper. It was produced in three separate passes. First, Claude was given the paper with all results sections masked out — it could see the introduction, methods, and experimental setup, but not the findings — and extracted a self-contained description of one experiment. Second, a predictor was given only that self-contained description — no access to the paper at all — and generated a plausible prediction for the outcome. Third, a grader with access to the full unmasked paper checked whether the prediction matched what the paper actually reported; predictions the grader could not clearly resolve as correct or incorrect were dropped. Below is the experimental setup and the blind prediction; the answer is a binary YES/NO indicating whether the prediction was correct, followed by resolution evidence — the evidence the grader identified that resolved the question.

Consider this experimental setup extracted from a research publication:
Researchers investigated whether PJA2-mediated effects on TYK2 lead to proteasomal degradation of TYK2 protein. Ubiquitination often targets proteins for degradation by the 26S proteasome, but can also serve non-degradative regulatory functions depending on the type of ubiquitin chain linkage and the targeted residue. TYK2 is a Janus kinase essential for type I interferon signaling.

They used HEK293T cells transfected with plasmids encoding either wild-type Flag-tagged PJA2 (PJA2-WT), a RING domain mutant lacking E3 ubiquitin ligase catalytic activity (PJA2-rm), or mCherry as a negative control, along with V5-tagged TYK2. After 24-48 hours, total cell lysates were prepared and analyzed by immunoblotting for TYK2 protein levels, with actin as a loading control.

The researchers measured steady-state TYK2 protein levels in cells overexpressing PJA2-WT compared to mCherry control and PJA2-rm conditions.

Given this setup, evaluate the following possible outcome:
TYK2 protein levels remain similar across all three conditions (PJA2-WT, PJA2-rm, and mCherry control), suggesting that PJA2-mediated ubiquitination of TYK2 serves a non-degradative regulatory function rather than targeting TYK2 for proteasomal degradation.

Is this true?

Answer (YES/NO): YES